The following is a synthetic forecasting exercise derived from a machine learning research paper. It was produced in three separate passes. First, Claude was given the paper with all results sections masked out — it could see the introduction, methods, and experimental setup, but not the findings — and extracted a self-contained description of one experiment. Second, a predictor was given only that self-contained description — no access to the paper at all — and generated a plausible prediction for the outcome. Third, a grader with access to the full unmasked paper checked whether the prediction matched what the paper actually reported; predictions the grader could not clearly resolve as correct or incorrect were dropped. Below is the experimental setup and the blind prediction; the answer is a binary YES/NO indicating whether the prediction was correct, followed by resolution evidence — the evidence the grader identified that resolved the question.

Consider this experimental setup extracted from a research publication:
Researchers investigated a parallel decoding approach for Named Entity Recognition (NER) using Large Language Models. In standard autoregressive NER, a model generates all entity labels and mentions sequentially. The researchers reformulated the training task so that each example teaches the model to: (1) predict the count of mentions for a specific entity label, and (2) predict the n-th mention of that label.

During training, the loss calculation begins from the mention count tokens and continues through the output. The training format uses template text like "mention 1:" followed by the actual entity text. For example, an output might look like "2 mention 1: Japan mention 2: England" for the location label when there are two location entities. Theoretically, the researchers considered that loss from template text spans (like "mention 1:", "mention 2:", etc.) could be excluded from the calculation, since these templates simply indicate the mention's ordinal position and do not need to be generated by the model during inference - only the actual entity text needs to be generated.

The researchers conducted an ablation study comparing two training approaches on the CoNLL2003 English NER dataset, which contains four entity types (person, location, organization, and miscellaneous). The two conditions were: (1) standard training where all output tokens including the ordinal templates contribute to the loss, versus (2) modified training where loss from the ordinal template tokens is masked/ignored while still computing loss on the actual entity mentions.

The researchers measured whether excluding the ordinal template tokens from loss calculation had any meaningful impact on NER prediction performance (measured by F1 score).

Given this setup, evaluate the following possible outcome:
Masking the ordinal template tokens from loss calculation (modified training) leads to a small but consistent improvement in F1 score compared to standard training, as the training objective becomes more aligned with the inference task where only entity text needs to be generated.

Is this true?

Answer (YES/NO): NO